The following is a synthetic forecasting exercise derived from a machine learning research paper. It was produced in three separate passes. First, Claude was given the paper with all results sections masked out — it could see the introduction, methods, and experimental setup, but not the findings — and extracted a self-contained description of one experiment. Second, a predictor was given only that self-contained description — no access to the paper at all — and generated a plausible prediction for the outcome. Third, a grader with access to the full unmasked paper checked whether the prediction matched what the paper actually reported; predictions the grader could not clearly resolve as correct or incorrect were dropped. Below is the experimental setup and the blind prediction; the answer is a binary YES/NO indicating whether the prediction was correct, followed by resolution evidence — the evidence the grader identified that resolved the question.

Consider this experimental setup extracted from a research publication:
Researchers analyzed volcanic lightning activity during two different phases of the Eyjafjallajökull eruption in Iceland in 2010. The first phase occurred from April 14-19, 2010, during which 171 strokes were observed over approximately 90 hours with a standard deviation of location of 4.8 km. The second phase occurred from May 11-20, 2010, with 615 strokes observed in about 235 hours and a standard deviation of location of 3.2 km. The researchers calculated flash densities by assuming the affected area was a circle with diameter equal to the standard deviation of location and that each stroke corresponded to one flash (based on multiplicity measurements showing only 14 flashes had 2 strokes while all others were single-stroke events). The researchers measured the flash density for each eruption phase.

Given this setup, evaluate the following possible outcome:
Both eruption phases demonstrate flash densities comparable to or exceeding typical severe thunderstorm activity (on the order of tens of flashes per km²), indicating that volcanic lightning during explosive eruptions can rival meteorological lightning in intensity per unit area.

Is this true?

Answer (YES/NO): NO